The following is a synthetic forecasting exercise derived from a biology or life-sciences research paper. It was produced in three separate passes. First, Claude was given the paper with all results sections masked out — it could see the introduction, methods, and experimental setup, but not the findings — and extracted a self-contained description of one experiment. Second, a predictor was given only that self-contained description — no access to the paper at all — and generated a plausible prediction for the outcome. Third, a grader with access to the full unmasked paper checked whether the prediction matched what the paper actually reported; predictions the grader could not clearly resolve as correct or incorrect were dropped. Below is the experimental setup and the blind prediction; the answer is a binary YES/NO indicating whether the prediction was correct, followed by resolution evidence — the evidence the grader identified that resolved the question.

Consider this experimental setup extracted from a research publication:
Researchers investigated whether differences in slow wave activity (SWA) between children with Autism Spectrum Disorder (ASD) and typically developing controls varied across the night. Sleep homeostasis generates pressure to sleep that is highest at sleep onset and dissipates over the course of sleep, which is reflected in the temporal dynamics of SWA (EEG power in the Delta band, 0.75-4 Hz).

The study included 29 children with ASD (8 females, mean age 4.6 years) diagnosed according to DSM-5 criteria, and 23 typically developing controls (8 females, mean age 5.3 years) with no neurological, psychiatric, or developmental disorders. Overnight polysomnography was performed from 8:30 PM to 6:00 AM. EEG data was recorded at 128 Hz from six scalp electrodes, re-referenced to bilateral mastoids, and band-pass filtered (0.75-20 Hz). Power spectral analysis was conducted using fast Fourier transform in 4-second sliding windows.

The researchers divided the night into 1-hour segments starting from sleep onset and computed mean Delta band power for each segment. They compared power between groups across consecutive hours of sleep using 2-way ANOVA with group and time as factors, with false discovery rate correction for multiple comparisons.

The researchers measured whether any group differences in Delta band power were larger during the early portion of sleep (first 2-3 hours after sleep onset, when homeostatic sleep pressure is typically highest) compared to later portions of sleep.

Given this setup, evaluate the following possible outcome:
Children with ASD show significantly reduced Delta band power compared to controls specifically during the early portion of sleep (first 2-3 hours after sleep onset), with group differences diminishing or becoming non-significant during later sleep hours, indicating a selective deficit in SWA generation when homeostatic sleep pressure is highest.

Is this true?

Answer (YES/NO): YES